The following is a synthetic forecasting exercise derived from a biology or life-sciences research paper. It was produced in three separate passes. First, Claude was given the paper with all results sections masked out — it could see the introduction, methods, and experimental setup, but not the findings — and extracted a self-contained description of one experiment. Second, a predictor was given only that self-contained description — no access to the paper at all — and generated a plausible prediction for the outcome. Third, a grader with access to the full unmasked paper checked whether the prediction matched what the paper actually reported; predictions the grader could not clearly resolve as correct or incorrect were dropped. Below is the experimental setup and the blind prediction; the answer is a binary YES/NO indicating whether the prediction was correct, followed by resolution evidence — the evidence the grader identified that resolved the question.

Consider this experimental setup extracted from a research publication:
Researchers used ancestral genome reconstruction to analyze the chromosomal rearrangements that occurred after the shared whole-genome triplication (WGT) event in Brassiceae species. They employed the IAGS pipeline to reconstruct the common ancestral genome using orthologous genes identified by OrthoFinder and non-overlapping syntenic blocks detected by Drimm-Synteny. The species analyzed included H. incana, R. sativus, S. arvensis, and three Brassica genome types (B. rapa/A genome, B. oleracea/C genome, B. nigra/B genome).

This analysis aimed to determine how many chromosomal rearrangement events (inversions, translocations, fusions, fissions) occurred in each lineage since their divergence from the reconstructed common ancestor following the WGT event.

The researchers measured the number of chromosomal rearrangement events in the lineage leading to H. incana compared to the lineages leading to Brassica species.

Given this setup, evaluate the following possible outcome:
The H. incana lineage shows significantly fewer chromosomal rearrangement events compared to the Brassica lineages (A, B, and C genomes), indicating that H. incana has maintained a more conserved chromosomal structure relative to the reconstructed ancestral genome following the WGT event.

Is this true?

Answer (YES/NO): NO